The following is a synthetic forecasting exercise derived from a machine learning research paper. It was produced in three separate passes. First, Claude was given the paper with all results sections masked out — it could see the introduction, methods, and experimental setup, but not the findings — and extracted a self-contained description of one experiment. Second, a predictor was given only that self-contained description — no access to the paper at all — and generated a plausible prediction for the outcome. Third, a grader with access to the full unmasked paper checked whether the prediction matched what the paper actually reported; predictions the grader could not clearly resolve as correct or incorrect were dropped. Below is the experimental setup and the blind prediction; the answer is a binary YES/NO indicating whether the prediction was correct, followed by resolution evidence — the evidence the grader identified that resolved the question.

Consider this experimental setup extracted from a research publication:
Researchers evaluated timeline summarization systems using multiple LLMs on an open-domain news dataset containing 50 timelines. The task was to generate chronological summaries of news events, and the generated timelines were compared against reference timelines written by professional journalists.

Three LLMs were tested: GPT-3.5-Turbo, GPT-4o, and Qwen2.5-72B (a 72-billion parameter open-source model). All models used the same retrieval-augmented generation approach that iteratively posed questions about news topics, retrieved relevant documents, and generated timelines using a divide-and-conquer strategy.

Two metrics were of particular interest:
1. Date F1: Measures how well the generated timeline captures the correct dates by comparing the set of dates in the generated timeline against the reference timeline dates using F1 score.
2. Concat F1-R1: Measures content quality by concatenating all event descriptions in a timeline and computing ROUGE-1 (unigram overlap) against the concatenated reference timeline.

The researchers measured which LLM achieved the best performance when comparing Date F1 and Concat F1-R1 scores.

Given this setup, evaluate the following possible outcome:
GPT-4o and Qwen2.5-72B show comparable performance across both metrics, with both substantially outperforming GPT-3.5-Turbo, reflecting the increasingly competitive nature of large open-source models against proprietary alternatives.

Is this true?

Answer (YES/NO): NO